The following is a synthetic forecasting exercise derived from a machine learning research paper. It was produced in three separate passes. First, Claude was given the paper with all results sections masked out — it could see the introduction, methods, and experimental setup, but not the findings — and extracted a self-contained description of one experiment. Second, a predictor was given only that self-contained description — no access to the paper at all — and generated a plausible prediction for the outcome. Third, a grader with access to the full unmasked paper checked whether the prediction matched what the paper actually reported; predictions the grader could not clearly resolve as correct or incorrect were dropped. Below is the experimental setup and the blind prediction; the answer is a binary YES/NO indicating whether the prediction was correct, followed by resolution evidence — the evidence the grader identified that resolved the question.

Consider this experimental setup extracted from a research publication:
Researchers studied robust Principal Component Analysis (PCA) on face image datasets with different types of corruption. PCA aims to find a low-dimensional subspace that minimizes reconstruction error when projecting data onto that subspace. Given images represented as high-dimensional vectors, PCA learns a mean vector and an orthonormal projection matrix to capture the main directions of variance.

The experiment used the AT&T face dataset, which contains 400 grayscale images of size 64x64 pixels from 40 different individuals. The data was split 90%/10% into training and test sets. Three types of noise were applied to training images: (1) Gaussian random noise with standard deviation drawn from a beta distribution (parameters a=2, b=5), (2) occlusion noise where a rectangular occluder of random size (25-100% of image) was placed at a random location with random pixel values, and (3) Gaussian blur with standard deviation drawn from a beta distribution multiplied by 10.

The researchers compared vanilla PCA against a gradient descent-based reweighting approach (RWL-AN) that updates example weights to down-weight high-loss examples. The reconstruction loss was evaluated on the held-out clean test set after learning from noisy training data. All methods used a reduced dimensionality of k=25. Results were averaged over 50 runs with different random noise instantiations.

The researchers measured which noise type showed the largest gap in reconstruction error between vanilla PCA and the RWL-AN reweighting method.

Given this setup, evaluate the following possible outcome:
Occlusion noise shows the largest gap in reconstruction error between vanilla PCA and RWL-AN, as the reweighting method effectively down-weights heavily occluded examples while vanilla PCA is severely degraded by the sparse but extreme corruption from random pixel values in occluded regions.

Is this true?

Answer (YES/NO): NO